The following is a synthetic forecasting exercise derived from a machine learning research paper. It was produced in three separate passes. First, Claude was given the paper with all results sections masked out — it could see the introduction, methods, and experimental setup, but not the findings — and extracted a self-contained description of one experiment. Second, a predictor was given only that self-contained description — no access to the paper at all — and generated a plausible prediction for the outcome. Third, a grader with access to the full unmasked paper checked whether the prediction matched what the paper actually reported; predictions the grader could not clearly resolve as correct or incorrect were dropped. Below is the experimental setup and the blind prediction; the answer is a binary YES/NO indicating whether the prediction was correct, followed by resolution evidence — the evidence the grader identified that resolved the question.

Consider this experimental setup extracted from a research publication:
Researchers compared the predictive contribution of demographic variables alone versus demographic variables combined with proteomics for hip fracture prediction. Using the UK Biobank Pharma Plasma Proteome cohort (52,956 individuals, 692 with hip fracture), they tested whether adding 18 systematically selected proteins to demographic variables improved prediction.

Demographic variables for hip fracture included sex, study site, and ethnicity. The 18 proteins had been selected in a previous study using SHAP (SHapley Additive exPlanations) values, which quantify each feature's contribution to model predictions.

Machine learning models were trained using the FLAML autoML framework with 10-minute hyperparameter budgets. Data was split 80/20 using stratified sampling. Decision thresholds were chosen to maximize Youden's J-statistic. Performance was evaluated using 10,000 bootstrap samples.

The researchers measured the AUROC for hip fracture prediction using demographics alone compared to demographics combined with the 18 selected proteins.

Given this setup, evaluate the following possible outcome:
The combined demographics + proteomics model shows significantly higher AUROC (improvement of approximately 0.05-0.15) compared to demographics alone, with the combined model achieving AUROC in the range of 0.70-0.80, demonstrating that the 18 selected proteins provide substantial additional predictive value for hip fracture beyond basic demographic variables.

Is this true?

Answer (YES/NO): NO